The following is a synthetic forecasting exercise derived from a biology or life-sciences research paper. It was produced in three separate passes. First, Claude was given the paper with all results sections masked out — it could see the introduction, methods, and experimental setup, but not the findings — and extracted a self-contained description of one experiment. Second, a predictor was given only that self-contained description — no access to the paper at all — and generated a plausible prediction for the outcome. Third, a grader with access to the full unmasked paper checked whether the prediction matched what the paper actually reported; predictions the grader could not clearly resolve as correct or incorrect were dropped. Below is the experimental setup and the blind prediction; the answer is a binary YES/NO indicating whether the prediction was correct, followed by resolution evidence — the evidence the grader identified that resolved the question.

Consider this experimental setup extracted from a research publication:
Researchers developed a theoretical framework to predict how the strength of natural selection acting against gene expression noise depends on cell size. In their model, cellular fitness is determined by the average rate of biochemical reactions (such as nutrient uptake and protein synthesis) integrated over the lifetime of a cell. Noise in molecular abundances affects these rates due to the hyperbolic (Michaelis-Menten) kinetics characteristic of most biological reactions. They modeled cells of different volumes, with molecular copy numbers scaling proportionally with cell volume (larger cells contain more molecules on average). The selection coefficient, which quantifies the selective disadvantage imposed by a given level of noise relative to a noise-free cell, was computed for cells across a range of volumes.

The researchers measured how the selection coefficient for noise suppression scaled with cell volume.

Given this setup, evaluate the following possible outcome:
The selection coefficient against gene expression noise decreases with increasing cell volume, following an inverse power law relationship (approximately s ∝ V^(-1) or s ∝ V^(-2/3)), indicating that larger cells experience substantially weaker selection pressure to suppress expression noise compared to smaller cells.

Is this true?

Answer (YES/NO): YES